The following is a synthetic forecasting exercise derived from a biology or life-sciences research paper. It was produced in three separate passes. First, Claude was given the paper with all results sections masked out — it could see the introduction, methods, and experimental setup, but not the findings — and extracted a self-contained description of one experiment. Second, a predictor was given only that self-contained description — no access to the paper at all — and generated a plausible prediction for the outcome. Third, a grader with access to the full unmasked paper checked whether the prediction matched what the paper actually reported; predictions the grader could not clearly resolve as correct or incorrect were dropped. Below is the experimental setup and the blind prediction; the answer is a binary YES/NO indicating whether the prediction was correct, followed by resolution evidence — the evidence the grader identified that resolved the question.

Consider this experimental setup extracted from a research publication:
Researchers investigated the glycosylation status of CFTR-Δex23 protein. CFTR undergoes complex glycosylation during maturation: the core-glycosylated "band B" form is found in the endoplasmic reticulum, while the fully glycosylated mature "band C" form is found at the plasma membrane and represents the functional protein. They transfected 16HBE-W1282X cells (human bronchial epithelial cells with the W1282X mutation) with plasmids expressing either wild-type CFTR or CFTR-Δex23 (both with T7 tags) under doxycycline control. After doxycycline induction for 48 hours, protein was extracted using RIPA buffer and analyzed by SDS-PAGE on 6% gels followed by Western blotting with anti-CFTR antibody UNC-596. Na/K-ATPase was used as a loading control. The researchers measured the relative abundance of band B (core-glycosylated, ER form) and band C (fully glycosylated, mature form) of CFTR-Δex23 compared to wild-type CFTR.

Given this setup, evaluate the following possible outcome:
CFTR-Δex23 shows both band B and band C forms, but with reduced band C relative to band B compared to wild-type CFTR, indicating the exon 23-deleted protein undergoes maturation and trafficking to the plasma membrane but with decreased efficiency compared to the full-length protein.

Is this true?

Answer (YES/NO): NO